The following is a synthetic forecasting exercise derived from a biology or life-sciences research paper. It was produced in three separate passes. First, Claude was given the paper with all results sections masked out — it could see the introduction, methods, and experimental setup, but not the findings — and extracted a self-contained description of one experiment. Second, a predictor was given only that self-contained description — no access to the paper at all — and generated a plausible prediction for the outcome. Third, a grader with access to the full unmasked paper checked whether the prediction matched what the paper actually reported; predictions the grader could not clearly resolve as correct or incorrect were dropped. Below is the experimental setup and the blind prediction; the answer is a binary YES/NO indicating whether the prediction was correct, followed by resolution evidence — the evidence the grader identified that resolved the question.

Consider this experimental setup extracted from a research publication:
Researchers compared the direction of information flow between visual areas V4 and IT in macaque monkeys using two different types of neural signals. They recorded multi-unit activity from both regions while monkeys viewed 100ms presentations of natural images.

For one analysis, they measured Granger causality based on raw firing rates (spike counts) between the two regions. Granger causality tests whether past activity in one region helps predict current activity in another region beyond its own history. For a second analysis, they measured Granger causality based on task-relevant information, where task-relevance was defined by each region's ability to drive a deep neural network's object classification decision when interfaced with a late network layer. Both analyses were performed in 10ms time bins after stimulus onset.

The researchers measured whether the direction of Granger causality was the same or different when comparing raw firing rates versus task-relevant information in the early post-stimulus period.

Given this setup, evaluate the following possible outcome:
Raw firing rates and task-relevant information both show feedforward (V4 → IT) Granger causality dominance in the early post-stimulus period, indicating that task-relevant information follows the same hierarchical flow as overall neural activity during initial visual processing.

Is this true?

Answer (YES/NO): NO